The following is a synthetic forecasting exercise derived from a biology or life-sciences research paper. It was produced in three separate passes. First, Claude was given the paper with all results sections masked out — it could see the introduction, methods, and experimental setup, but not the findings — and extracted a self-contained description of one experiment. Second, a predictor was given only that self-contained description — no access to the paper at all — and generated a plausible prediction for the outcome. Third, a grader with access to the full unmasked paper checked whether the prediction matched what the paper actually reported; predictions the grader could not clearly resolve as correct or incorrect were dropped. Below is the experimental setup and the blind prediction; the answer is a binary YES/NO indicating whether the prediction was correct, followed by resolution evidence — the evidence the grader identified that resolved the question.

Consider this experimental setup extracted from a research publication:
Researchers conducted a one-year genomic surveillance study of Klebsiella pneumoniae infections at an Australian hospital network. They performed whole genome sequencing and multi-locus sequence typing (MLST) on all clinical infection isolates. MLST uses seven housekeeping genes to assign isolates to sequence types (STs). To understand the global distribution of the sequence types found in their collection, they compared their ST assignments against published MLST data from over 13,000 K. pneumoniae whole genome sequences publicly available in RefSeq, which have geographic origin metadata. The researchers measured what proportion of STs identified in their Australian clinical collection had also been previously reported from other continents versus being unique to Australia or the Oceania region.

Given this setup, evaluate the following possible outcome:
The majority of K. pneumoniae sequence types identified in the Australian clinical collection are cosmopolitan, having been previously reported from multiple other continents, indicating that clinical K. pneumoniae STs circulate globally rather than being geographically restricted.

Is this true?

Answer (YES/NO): NO